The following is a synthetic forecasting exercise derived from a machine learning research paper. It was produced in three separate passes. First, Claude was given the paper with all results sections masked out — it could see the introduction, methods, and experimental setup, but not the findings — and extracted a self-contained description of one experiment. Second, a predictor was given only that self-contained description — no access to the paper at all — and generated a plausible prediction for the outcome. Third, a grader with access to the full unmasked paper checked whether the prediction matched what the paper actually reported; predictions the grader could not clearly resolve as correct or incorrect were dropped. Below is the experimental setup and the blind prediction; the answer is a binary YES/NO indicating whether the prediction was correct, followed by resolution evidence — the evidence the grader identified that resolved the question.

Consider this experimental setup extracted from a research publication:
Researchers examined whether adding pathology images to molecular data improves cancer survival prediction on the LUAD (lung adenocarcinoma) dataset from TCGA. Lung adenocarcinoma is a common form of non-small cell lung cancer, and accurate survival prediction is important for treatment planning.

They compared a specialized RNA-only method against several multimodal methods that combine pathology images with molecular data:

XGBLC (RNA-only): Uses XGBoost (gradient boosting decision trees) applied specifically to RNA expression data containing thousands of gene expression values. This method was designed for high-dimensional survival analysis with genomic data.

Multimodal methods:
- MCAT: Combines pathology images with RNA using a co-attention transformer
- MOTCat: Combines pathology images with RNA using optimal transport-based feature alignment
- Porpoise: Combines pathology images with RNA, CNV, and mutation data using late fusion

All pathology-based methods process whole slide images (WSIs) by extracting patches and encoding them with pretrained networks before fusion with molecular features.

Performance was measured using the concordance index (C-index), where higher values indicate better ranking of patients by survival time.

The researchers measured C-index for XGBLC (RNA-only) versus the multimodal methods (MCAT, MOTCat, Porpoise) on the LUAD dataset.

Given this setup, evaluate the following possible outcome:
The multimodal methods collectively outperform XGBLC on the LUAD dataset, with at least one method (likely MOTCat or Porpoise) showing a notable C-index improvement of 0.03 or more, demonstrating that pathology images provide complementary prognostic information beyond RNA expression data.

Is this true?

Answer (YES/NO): NO